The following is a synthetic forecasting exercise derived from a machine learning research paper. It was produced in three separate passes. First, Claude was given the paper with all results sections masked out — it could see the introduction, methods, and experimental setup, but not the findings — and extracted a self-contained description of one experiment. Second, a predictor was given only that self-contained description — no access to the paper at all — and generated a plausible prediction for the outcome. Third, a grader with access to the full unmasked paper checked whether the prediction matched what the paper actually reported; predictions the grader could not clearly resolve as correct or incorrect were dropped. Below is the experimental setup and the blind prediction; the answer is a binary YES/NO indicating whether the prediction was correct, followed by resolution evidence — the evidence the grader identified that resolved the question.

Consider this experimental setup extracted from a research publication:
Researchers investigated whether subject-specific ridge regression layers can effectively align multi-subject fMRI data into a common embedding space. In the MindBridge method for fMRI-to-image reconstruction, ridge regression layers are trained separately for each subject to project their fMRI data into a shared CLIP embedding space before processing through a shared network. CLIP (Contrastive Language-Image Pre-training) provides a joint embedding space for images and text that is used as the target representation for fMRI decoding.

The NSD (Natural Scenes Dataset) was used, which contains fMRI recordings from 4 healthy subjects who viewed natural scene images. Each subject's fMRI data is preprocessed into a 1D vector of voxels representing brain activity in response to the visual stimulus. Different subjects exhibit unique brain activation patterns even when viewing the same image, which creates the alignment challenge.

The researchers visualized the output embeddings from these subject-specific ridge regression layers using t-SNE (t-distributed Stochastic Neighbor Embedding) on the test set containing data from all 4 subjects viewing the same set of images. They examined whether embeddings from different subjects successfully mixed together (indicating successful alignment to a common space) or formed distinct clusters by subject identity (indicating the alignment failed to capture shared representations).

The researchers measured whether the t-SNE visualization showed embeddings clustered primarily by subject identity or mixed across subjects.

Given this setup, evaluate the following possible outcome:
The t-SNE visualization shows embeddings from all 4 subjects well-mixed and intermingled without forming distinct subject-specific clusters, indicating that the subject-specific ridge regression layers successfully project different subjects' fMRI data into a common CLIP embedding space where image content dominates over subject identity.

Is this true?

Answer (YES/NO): NO